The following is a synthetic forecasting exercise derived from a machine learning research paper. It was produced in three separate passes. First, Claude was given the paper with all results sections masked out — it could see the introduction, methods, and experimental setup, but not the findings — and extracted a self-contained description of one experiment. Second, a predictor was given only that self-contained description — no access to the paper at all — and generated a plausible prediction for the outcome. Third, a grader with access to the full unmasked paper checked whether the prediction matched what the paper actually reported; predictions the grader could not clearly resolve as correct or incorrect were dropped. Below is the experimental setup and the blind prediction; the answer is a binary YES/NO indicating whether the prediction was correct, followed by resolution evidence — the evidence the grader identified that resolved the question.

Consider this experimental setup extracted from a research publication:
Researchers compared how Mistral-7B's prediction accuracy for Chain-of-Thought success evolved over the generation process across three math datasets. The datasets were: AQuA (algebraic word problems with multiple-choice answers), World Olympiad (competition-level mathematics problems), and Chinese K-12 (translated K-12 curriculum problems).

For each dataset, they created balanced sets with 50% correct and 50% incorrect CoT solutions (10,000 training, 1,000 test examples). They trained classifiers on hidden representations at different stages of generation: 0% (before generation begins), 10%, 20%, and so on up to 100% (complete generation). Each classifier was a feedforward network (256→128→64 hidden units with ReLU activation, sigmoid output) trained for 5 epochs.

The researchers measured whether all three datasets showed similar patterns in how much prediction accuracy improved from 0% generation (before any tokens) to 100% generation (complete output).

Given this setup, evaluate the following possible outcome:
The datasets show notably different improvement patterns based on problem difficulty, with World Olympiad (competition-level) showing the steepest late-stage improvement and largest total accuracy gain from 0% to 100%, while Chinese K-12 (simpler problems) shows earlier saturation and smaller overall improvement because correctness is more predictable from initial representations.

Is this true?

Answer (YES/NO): NO